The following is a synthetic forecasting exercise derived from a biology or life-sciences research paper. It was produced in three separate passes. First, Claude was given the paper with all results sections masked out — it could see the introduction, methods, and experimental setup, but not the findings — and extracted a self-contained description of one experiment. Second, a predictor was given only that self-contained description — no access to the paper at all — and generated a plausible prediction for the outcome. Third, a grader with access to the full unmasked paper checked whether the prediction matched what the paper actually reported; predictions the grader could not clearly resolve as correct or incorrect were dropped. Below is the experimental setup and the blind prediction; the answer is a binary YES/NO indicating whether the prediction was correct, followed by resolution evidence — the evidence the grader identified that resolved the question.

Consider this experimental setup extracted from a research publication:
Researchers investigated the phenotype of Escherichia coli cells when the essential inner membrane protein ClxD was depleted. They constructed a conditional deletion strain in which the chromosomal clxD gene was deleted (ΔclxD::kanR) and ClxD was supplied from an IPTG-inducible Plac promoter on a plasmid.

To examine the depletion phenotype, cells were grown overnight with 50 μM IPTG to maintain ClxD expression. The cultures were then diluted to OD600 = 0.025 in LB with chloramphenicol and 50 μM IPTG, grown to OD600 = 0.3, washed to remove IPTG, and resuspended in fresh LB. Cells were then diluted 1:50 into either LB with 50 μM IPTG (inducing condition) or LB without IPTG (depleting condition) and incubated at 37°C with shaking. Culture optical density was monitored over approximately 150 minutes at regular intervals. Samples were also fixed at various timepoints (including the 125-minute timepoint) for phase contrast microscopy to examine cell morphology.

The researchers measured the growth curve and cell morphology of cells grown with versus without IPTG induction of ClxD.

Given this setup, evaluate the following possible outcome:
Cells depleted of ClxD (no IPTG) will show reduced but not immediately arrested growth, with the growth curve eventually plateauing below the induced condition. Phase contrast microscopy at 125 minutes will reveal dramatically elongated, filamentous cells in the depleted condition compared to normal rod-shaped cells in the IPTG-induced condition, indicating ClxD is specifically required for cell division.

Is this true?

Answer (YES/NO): NO